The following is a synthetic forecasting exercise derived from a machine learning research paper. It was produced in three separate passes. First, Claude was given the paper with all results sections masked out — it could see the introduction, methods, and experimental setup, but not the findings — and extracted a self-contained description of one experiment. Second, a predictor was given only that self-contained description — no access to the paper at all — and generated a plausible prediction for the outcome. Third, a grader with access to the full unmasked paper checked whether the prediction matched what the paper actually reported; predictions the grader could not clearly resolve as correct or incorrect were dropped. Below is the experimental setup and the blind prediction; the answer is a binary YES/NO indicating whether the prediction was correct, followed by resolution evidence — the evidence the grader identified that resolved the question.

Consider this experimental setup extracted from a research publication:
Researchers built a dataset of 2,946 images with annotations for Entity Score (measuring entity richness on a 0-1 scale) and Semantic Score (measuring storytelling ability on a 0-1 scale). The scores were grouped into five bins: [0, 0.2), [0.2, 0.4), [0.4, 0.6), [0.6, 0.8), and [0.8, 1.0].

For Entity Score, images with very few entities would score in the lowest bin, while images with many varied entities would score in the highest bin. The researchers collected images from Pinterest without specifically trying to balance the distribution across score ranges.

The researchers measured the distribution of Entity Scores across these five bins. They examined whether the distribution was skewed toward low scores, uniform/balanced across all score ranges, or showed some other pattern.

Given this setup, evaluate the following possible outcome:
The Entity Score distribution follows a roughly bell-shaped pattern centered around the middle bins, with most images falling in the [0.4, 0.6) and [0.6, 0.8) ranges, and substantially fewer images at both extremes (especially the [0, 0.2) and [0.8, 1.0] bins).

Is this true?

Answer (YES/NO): NO